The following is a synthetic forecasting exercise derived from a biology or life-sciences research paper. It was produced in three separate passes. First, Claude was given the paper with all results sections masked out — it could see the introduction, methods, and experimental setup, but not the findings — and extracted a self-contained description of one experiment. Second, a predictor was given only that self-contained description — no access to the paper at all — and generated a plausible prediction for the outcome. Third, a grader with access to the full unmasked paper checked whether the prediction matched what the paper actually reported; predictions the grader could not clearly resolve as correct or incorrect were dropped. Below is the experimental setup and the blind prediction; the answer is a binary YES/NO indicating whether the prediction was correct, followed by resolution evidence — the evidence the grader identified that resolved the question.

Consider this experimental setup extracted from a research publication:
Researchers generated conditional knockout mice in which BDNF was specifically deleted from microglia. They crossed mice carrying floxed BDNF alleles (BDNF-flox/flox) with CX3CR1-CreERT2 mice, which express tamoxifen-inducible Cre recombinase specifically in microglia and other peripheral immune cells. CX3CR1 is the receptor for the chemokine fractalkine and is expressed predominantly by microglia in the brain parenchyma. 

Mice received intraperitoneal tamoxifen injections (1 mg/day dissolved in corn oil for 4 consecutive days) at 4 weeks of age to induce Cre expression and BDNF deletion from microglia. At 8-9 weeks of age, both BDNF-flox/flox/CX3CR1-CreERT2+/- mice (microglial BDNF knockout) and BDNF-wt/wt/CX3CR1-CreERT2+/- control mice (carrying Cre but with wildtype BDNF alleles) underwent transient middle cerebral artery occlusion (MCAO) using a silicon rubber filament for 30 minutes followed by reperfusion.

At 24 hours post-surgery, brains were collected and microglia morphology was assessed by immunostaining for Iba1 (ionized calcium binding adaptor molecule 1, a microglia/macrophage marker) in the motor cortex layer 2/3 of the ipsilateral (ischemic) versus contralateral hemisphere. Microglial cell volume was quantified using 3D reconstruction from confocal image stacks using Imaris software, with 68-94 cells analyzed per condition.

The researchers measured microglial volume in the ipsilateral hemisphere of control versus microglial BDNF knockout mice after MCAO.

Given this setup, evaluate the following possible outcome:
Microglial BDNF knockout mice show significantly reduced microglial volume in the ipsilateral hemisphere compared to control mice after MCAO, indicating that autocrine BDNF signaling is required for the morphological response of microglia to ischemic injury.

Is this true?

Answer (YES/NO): YES